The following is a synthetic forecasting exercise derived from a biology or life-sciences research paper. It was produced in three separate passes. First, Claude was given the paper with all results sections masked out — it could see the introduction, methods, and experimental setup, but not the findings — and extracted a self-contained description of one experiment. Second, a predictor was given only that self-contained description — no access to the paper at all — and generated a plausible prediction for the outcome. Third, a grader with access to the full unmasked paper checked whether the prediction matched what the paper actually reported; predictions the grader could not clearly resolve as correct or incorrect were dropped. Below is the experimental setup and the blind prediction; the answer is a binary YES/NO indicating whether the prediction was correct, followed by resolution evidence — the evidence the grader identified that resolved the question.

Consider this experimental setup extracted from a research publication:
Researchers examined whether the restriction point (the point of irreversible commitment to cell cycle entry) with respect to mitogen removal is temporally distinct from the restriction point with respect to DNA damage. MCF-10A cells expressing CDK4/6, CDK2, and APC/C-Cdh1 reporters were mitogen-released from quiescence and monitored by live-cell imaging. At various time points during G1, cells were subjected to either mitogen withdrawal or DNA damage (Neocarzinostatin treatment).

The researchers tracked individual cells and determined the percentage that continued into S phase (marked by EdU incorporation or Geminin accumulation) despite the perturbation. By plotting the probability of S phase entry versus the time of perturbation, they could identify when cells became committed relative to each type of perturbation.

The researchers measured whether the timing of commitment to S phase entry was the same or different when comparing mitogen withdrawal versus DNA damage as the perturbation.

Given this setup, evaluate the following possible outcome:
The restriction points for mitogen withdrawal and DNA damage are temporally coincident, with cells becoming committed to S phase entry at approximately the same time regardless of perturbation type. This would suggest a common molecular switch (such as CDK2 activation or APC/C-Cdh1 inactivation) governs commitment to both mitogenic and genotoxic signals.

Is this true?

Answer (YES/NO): NO